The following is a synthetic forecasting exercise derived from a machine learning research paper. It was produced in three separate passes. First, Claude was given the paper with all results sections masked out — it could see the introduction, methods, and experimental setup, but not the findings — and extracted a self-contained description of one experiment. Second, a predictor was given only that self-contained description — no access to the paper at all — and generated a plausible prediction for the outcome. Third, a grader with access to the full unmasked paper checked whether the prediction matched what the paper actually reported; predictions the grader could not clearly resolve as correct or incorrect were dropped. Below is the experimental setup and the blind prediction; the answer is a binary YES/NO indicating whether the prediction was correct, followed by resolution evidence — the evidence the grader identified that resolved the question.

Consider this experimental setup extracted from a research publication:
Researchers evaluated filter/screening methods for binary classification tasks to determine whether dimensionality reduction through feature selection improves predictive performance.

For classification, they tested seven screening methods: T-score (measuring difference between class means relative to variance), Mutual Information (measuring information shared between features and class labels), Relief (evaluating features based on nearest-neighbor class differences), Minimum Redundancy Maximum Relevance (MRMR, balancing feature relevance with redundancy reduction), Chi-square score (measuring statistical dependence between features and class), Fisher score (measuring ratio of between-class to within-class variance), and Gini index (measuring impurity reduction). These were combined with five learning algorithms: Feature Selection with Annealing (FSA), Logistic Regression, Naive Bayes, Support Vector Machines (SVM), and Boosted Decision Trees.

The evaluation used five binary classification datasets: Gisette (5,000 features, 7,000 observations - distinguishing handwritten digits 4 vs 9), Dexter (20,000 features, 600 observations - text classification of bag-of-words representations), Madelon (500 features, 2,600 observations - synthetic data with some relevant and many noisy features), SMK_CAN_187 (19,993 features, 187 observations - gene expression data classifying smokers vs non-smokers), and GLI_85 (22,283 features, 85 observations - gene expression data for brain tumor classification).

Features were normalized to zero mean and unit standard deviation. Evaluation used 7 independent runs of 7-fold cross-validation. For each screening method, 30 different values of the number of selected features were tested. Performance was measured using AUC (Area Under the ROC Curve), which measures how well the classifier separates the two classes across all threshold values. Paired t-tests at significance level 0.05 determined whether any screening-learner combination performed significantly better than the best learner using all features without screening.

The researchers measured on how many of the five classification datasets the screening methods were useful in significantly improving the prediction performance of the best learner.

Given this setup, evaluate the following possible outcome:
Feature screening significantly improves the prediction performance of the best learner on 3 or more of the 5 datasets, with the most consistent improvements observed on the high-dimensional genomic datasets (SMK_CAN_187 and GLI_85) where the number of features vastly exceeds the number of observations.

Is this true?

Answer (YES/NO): NO